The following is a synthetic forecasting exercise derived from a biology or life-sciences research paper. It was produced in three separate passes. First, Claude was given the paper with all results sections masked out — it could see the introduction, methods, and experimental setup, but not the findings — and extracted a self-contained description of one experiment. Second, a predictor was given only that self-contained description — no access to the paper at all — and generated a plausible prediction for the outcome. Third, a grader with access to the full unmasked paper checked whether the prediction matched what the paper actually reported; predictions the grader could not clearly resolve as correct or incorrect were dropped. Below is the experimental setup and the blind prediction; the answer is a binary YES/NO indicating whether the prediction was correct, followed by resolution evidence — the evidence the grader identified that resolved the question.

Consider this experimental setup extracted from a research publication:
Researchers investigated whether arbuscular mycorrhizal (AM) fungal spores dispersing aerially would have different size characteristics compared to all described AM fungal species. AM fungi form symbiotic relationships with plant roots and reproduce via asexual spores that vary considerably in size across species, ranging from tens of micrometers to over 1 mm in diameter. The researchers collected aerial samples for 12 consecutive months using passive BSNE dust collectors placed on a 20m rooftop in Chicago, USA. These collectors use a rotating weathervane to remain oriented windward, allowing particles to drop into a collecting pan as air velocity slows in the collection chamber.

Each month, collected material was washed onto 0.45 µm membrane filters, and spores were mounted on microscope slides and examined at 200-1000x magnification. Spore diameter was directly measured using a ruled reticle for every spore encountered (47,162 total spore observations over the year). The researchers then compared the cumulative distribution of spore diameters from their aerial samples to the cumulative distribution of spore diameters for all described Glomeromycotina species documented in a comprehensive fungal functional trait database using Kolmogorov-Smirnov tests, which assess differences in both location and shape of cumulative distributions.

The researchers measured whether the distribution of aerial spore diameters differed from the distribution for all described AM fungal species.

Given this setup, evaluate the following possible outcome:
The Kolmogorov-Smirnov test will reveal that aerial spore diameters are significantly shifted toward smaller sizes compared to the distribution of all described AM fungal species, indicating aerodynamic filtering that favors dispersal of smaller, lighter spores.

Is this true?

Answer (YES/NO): YES